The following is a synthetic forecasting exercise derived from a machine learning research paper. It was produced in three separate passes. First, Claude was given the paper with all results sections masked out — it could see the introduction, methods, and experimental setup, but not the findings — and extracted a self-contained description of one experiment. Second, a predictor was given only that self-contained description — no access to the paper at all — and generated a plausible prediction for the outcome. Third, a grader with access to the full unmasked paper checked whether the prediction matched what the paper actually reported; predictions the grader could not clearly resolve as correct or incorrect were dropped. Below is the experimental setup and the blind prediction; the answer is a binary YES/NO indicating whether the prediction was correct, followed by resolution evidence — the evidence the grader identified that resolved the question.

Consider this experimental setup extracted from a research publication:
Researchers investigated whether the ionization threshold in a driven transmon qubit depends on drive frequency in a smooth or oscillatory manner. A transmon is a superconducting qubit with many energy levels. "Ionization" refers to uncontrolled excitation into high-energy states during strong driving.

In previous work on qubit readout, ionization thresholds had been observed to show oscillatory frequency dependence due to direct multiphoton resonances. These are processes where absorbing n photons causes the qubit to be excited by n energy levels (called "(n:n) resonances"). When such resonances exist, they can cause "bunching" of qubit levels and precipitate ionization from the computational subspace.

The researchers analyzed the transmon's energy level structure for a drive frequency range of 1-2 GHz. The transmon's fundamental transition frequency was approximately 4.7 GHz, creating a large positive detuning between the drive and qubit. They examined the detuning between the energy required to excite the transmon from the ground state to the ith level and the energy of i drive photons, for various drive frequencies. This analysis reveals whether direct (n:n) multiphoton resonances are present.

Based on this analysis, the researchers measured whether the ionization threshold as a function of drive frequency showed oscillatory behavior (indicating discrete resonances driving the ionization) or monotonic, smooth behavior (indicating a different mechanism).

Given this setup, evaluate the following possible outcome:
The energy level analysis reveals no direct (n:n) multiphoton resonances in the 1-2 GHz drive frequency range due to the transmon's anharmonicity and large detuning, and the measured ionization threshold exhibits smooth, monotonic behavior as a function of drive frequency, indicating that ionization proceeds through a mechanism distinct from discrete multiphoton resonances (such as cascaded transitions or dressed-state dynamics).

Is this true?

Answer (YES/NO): YES